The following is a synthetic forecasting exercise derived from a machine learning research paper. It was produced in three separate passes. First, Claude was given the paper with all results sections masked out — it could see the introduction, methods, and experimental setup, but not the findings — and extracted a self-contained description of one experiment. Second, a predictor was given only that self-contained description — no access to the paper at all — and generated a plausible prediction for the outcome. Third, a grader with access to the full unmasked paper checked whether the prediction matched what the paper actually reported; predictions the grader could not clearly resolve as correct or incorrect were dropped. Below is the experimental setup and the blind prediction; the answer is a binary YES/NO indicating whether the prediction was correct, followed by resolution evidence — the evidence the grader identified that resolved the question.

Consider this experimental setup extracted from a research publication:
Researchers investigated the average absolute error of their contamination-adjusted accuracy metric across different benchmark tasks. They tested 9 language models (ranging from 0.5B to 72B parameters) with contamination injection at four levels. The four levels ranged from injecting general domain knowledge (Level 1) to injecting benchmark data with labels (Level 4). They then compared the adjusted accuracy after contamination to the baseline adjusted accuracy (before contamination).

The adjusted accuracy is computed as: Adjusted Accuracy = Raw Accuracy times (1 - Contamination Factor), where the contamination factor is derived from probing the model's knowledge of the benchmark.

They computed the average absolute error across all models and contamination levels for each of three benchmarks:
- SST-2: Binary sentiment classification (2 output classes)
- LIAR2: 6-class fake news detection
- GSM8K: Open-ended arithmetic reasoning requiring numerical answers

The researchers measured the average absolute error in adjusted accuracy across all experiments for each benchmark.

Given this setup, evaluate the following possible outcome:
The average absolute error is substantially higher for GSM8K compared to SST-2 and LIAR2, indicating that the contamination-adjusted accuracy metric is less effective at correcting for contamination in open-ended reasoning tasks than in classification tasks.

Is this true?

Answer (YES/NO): NO